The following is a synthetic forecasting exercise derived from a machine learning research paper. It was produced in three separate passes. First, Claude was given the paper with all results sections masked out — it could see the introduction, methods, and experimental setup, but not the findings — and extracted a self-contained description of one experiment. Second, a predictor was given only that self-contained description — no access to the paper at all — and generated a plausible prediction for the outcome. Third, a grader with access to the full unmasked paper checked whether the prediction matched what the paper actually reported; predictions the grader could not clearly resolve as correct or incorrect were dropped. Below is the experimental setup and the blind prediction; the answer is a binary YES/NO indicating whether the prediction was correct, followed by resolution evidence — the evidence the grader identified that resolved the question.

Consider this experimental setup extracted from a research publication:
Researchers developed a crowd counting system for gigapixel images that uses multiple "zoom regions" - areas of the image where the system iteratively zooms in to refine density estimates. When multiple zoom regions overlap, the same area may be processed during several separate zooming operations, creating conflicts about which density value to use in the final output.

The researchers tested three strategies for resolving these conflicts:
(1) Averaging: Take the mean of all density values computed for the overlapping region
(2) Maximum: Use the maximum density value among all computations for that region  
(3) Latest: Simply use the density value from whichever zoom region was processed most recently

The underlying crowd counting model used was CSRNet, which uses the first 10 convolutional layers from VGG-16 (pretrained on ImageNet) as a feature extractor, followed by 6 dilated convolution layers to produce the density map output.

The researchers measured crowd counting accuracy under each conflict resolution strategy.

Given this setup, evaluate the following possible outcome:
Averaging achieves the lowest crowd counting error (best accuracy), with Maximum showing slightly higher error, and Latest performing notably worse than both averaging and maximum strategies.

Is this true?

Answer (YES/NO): NO